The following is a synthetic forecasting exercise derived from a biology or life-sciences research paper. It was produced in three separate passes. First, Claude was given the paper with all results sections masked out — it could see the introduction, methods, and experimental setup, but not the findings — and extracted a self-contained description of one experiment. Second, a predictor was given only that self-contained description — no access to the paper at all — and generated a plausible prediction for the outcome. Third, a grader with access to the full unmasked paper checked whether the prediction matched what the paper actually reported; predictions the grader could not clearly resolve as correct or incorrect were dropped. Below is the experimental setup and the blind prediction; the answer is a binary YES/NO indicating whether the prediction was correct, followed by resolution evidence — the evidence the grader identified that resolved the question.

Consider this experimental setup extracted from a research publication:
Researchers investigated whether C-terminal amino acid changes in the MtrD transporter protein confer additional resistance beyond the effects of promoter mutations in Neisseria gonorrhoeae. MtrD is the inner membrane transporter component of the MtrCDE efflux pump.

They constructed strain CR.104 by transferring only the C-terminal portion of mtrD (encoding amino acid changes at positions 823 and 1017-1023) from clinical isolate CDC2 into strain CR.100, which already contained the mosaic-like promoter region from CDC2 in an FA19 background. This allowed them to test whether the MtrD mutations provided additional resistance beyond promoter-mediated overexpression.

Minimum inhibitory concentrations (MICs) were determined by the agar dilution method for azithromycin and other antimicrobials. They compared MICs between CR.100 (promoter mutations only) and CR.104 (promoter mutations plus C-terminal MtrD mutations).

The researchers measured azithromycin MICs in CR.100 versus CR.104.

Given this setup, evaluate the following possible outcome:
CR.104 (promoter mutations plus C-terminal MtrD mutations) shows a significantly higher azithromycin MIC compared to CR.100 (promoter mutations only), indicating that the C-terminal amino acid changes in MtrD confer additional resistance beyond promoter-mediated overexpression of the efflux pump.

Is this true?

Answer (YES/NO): YES